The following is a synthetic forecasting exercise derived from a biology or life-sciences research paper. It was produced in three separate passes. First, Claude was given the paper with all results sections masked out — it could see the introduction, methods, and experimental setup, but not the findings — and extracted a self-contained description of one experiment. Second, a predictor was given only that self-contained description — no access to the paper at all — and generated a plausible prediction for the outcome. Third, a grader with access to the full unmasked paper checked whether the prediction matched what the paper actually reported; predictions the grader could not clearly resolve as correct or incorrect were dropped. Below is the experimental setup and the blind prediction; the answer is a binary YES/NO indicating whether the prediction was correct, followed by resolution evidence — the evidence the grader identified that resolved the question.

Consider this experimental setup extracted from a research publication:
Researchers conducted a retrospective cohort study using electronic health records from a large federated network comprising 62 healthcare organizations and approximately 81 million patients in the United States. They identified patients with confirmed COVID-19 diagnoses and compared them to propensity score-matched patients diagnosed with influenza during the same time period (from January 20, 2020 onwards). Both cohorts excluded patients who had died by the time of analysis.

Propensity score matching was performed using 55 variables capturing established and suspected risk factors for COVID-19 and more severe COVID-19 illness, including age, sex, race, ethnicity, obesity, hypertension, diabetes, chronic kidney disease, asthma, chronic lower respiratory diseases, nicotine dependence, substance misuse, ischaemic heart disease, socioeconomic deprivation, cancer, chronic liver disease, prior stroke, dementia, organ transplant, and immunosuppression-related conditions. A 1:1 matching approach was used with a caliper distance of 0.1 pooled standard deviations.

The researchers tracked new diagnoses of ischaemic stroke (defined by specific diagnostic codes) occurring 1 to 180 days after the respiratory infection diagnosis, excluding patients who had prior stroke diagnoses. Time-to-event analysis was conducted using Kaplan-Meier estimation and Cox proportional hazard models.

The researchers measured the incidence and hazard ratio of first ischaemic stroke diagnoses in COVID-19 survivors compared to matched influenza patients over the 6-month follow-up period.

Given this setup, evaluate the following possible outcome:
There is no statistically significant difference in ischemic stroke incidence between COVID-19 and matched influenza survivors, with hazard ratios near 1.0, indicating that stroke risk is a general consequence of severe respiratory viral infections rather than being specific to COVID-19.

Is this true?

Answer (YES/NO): NO